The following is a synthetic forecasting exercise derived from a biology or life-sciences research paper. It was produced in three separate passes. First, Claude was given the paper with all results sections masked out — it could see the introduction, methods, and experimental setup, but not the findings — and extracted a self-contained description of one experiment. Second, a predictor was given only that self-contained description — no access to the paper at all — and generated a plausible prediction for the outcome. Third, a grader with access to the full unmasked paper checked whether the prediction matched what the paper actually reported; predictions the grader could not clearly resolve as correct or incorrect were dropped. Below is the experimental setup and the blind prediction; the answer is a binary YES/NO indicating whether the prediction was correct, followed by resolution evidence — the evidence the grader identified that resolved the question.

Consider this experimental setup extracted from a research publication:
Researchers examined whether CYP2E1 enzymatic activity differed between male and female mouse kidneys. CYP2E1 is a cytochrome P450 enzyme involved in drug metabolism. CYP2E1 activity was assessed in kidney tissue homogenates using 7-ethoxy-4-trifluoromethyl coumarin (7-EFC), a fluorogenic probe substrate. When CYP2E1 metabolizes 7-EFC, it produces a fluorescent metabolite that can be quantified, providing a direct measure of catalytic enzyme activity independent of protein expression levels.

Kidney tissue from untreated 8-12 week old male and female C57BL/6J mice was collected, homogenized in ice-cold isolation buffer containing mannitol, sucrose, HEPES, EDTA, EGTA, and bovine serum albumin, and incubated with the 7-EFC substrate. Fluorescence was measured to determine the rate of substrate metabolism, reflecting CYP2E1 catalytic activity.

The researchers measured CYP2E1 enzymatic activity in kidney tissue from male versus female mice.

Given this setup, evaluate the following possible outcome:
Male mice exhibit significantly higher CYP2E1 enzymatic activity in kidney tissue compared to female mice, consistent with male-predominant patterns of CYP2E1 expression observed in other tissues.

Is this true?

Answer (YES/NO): YES